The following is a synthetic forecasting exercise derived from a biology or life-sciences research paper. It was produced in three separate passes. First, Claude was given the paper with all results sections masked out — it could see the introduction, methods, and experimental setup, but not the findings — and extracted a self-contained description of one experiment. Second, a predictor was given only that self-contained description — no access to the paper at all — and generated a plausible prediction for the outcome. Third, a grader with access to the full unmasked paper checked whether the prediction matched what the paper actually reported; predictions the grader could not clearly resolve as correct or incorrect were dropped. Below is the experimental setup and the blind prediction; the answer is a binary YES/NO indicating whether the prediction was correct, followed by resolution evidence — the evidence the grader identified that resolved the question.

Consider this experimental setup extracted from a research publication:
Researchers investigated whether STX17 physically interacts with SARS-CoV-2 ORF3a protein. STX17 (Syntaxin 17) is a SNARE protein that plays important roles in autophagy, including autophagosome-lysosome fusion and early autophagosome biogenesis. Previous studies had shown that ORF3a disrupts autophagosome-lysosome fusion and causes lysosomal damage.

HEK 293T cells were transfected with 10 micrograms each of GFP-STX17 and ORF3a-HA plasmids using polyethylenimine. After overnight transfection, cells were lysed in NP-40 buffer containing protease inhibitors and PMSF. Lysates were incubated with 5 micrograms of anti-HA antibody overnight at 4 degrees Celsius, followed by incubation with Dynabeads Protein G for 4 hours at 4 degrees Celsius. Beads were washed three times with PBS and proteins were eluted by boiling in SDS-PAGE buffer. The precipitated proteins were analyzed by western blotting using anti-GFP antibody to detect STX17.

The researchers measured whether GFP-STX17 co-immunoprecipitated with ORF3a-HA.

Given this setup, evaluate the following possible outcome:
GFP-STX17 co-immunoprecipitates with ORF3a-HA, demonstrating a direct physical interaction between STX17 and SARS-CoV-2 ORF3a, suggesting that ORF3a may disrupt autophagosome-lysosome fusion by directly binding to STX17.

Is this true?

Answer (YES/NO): YES